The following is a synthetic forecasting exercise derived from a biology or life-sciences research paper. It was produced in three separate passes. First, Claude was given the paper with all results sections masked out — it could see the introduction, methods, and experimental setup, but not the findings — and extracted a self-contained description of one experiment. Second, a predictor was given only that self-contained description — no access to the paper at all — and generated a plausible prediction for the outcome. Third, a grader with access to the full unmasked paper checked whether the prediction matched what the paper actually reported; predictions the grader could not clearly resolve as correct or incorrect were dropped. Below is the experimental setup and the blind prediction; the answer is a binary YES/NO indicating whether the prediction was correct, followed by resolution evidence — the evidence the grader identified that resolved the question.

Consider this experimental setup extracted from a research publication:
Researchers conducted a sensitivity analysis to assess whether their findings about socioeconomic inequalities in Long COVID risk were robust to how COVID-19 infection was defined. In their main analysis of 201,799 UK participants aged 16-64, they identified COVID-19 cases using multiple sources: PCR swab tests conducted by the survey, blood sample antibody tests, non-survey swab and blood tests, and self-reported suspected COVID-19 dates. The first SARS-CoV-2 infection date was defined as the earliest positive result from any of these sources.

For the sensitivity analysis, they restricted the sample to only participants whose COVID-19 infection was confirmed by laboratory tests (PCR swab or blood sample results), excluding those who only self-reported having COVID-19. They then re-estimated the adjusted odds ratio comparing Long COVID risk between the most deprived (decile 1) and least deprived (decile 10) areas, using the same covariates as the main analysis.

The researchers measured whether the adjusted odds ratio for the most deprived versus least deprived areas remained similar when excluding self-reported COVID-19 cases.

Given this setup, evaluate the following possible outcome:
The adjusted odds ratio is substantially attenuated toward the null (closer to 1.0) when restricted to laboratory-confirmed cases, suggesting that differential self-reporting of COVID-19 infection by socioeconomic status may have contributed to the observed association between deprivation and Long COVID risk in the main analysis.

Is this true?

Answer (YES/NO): NO